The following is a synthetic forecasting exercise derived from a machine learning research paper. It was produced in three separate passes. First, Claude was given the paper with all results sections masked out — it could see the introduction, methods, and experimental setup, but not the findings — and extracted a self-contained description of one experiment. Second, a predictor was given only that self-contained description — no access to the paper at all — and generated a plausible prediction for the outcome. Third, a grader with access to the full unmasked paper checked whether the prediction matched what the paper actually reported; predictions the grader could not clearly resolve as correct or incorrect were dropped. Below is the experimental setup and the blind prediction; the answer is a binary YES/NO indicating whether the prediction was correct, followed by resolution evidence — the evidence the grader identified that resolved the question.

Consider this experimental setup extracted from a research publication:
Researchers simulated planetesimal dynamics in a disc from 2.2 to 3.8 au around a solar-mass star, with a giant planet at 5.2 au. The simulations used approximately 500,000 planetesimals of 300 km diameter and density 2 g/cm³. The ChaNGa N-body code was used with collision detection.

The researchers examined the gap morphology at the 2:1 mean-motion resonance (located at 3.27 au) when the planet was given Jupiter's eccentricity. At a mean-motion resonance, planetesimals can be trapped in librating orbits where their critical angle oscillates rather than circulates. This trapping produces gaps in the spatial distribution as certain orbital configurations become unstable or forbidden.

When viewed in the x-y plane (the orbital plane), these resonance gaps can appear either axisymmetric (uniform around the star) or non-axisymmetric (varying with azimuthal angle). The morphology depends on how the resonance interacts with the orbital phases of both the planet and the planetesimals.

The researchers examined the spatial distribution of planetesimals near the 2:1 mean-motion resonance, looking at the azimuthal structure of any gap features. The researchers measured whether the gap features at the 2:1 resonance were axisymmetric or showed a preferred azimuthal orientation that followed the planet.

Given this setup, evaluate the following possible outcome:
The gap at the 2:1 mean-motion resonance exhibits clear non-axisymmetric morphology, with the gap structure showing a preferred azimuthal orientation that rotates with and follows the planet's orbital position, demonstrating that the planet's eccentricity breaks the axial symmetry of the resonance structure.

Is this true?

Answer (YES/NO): NO